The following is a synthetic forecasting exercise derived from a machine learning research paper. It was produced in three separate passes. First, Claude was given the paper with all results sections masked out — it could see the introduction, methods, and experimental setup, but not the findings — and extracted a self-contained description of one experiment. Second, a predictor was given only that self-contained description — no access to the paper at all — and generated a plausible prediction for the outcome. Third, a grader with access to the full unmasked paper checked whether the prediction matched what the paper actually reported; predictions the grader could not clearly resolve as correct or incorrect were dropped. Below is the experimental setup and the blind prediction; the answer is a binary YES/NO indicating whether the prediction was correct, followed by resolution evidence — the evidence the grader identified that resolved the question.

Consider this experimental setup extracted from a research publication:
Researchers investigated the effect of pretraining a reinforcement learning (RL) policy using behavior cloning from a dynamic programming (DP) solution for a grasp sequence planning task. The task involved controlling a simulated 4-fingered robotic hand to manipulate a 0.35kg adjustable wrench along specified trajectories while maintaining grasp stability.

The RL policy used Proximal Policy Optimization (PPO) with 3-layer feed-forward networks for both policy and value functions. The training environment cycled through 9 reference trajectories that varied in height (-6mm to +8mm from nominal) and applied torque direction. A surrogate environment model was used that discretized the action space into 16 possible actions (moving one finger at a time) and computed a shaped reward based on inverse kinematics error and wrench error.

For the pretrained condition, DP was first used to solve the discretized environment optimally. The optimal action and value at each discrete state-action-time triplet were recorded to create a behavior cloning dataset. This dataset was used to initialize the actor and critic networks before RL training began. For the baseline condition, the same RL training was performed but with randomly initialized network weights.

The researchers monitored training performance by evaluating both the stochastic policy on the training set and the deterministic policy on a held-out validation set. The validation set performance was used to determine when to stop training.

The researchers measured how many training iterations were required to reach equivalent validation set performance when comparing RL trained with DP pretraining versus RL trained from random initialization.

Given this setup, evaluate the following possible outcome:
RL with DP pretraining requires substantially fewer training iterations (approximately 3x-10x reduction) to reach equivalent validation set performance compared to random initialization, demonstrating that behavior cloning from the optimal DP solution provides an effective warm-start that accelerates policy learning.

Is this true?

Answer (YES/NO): YES